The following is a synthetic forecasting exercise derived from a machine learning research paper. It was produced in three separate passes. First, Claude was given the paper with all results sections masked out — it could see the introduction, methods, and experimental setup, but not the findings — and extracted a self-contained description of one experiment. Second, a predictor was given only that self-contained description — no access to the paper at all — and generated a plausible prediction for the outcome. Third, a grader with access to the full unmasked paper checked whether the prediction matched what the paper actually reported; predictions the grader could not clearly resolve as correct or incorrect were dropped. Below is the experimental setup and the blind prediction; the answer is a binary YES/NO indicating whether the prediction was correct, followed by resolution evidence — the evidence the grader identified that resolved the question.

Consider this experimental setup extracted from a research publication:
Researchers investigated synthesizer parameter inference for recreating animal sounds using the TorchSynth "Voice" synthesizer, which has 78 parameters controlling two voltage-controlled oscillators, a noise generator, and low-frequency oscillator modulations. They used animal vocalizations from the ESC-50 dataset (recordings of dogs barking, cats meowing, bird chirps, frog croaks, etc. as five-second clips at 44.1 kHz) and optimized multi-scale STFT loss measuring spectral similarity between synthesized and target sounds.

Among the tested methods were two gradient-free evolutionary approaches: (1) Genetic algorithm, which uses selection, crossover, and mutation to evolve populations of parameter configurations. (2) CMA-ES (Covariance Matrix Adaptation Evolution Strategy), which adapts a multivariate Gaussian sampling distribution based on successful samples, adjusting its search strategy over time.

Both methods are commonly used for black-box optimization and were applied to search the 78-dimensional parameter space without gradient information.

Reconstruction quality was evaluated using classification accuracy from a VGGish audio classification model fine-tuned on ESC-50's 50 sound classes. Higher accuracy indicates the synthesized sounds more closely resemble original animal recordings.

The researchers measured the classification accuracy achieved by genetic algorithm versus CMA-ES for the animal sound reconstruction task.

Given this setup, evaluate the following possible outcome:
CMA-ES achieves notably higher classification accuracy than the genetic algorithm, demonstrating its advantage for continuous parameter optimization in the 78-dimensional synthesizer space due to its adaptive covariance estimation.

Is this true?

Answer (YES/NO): NO